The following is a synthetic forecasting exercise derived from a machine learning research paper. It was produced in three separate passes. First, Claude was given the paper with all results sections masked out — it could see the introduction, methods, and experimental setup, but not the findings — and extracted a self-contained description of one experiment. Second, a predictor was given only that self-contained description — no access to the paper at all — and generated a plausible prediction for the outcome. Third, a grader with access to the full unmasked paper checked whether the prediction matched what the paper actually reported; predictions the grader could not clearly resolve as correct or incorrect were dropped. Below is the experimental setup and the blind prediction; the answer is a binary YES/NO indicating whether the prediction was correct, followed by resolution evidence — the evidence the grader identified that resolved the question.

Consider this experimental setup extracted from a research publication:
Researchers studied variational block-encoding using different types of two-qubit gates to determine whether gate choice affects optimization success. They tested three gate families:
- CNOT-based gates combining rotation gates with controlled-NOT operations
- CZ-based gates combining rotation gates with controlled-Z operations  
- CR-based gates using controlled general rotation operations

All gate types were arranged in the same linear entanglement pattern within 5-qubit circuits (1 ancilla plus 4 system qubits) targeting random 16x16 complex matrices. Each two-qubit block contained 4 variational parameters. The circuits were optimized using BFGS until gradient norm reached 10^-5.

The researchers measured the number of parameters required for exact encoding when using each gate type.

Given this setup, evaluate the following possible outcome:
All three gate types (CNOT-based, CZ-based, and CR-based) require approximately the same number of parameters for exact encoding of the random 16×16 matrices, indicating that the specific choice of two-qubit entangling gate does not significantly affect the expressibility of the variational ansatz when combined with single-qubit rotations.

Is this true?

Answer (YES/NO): NO